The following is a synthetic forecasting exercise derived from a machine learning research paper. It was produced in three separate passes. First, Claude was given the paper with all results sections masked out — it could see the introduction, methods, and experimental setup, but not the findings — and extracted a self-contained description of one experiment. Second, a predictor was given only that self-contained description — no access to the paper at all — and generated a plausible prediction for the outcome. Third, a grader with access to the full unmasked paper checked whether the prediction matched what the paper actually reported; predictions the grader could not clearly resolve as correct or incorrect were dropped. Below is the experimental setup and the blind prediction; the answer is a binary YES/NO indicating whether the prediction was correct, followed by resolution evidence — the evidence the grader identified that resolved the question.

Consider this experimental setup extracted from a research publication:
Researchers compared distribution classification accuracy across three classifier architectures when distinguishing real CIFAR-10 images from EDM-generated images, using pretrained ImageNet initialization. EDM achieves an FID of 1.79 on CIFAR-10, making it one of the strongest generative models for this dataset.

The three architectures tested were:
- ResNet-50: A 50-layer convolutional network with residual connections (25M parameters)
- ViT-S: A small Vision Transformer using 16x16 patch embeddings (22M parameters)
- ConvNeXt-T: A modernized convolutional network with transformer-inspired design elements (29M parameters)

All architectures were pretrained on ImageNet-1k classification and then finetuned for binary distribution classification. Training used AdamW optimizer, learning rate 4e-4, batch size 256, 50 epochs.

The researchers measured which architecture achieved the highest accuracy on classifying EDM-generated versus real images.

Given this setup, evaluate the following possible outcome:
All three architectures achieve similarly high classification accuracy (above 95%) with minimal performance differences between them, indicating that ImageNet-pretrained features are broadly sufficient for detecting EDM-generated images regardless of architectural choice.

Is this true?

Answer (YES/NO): NO